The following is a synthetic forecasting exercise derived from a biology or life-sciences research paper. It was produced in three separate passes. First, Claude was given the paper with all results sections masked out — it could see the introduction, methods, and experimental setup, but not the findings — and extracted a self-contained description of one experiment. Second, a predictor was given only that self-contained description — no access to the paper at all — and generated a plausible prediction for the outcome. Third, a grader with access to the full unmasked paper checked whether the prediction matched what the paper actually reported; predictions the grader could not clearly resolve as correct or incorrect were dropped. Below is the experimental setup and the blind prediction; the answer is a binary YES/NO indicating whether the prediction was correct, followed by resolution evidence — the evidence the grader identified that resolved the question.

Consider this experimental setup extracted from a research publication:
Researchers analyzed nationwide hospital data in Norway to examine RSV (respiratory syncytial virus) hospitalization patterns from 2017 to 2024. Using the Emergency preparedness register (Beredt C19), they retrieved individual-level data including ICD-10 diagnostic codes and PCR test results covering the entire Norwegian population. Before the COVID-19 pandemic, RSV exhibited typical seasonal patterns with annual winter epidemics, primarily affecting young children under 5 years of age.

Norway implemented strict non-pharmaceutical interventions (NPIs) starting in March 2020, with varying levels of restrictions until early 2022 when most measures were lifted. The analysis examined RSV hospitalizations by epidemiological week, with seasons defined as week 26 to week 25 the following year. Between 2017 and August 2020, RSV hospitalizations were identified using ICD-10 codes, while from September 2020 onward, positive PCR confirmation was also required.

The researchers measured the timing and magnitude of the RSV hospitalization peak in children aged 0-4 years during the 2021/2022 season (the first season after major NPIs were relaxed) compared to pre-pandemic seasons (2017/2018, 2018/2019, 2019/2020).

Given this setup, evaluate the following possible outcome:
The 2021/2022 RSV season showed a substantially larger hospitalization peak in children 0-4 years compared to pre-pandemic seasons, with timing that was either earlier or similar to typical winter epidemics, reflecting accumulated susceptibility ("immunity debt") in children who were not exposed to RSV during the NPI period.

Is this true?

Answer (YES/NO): YES